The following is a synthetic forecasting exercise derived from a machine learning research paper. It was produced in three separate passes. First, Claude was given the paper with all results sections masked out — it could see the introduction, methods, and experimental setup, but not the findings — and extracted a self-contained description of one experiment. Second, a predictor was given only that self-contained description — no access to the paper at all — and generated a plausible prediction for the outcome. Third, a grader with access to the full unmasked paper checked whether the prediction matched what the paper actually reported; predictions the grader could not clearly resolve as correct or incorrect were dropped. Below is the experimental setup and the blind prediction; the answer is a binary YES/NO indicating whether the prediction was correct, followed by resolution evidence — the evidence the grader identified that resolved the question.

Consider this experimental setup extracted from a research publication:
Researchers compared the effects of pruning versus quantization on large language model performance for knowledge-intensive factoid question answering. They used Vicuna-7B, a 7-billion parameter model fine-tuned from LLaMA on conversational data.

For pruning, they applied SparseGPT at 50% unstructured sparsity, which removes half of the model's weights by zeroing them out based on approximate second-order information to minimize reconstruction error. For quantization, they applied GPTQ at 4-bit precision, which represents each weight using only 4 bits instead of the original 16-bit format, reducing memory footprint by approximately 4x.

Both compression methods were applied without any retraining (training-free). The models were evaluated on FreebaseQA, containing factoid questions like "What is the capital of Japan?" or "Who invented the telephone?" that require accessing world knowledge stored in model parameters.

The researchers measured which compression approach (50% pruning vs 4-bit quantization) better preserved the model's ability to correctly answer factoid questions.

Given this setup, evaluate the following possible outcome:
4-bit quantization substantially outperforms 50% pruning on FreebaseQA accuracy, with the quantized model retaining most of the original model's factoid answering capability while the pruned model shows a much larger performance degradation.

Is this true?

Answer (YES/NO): NO